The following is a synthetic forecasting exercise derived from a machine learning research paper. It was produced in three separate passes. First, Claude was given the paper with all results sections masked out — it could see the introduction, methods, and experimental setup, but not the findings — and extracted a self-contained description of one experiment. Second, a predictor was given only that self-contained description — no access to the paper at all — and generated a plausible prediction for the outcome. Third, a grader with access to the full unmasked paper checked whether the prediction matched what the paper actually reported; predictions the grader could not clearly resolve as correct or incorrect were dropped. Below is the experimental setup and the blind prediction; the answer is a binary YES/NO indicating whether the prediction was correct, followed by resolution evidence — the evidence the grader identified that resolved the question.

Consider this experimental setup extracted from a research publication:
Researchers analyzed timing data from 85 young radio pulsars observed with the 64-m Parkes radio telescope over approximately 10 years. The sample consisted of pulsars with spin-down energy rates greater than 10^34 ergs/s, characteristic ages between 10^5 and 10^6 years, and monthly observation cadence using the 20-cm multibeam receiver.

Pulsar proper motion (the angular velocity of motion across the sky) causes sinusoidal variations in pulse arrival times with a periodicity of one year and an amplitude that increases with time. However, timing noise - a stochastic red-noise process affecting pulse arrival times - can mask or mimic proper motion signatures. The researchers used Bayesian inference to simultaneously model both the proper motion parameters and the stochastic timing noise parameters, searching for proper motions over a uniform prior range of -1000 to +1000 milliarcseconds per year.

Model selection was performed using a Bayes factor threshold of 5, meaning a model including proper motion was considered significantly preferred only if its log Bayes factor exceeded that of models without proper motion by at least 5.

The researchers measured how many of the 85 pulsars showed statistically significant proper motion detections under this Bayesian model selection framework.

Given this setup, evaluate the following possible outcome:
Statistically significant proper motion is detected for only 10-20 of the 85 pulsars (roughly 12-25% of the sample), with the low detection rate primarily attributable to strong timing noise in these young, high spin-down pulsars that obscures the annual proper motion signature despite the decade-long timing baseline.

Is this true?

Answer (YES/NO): NO